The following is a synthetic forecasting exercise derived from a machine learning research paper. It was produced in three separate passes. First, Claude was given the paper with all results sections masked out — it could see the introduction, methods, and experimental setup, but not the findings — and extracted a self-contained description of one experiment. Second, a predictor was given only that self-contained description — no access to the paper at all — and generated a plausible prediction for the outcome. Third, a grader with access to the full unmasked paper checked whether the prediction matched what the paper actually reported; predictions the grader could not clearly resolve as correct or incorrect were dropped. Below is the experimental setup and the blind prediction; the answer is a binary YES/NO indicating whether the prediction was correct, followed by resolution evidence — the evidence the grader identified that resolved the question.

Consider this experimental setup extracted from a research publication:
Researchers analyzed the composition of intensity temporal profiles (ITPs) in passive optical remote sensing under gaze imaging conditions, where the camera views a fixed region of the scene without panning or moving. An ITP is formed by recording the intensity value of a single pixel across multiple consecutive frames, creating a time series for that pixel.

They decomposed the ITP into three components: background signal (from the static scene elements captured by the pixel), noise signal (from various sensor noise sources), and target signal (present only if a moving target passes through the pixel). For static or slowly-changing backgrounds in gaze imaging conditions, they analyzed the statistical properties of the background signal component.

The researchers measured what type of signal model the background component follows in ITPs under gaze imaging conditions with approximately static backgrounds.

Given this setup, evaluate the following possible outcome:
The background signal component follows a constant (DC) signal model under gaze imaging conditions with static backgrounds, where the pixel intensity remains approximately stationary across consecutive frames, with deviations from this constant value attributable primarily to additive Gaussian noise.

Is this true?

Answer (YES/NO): YES